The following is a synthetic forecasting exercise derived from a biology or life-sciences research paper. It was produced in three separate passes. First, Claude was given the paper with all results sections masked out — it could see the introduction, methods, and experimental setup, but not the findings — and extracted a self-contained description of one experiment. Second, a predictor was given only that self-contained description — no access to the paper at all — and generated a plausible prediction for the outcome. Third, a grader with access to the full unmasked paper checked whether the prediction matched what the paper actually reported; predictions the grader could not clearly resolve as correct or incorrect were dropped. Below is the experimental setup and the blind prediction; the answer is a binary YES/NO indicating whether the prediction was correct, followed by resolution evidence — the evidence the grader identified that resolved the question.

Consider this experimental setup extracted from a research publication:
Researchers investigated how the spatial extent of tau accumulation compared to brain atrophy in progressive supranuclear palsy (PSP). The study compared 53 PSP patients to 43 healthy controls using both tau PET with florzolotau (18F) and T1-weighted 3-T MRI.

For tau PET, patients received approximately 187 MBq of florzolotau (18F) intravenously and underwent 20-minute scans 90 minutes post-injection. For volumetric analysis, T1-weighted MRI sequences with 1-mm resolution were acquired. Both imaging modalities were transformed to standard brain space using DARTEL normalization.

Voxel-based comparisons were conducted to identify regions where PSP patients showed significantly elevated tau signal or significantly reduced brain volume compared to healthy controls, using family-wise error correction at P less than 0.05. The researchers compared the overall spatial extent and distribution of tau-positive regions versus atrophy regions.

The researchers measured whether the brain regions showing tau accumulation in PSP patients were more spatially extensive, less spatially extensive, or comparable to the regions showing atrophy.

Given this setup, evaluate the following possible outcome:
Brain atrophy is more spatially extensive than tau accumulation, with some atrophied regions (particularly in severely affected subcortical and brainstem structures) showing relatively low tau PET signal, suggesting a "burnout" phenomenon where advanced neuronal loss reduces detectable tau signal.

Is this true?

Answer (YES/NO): NO